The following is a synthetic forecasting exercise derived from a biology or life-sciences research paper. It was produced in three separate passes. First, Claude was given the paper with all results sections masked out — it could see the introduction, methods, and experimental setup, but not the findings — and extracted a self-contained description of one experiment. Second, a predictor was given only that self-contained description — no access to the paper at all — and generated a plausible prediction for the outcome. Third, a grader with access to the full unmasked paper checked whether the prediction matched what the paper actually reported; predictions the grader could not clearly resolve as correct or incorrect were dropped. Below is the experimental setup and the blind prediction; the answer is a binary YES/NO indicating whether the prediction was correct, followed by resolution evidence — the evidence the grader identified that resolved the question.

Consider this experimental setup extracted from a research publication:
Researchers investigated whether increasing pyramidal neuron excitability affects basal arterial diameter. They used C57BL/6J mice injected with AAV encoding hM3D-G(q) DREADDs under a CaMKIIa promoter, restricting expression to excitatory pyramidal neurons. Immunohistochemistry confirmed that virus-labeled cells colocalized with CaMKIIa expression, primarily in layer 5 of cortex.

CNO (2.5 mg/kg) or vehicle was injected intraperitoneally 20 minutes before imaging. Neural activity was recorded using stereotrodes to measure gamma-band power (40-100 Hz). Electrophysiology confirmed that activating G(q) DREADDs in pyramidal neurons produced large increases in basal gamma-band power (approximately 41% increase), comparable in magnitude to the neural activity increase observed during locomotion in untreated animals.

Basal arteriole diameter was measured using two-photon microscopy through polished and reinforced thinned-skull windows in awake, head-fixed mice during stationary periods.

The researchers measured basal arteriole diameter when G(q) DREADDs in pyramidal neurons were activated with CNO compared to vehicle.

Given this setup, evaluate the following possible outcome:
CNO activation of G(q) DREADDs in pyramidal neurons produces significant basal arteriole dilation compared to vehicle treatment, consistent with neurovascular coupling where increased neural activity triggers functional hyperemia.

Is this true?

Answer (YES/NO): NO